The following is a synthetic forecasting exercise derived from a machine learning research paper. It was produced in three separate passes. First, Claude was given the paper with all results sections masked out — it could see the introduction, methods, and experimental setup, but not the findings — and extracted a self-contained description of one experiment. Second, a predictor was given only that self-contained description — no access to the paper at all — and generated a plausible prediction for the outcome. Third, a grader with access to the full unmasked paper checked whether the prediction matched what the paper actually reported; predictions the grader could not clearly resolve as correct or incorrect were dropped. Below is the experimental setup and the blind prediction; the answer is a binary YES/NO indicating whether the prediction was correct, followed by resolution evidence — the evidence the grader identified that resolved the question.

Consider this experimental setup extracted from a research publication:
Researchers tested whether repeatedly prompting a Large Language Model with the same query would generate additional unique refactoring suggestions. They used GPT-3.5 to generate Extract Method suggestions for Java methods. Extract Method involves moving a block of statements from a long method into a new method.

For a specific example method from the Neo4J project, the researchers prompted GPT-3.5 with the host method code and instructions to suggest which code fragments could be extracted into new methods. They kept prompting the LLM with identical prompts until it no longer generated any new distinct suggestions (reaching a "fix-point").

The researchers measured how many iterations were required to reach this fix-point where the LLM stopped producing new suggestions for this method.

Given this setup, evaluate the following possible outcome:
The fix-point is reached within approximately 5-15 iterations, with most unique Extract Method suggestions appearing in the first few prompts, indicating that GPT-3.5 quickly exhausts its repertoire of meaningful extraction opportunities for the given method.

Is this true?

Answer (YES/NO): YES